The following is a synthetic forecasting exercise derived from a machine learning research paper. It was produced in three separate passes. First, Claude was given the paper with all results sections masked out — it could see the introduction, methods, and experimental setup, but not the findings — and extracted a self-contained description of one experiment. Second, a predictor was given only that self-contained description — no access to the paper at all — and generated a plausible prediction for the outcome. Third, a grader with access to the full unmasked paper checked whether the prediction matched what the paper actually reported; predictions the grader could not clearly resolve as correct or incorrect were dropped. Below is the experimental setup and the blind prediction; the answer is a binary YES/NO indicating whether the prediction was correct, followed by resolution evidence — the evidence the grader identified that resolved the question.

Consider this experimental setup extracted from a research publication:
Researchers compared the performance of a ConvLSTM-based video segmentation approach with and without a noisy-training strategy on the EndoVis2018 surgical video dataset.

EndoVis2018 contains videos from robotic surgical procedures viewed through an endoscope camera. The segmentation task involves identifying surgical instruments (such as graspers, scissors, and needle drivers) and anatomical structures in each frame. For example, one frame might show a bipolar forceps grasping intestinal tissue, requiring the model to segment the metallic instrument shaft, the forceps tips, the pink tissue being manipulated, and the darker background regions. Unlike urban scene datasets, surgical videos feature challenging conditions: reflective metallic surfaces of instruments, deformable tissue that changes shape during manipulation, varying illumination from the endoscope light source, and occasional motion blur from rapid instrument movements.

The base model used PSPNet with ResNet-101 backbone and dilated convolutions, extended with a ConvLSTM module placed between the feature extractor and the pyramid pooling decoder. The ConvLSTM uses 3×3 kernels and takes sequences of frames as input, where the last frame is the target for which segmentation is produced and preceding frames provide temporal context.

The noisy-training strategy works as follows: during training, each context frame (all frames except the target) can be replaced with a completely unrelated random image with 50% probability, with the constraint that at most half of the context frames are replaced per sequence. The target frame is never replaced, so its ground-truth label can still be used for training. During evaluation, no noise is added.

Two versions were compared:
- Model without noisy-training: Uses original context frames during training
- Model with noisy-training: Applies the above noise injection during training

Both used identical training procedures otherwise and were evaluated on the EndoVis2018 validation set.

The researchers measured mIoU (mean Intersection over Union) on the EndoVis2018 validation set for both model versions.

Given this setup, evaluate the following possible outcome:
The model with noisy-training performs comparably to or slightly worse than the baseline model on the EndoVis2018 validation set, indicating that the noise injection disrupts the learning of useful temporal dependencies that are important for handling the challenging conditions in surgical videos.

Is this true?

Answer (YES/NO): NO